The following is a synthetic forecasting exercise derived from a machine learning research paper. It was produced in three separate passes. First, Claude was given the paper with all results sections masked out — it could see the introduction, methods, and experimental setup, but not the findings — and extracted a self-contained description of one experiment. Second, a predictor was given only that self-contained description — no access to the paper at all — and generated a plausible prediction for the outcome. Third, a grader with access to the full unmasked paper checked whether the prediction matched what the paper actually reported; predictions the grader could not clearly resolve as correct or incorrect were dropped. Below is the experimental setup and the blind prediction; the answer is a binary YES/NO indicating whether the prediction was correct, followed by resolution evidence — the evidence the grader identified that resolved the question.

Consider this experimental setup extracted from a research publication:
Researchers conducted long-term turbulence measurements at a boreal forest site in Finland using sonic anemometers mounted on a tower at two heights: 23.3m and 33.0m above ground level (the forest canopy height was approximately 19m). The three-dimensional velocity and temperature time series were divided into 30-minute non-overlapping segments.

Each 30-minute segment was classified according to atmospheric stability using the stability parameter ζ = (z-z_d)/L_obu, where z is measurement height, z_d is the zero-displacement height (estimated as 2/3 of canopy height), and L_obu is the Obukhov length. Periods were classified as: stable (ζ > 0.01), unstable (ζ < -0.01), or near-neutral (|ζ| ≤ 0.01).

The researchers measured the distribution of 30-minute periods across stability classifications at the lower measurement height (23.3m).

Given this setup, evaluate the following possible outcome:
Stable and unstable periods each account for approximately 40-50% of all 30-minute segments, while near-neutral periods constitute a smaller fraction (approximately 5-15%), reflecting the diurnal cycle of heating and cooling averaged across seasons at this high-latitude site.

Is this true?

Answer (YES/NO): YES